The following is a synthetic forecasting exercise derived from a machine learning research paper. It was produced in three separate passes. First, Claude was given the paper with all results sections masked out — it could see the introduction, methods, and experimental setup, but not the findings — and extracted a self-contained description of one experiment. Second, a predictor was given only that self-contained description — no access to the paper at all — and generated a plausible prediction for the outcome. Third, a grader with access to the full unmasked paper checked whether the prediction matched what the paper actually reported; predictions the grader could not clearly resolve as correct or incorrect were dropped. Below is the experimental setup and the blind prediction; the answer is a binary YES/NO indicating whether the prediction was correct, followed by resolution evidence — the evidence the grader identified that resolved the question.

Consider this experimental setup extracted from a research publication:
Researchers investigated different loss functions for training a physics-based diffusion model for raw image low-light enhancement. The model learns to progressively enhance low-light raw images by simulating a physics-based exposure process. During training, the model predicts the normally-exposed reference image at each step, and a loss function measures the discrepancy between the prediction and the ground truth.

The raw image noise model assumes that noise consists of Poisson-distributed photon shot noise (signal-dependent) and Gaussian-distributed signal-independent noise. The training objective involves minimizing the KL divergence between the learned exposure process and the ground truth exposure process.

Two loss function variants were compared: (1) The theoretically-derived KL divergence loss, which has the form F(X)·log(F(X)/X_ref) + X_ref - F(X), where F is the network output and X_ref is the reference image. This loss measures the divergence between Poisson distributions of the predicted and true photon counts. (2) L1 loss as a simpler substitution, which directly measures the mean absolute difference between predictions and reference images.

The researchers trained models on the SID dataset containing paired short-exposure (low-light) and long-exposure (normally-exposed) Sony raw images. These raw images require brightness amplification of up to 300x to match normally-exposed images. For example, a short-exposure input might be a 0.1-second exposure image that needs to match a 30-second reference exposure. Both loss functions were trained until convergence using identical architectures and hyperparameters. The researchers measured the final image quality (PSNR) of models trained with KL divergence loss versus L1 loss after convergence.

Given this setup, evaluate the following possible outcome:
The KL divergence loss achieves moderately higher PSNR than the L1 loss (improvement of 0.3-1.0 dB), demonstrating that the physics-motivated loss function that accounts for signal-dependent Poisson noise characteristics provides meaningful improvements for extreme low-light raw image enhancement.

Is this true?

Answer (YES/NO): NO